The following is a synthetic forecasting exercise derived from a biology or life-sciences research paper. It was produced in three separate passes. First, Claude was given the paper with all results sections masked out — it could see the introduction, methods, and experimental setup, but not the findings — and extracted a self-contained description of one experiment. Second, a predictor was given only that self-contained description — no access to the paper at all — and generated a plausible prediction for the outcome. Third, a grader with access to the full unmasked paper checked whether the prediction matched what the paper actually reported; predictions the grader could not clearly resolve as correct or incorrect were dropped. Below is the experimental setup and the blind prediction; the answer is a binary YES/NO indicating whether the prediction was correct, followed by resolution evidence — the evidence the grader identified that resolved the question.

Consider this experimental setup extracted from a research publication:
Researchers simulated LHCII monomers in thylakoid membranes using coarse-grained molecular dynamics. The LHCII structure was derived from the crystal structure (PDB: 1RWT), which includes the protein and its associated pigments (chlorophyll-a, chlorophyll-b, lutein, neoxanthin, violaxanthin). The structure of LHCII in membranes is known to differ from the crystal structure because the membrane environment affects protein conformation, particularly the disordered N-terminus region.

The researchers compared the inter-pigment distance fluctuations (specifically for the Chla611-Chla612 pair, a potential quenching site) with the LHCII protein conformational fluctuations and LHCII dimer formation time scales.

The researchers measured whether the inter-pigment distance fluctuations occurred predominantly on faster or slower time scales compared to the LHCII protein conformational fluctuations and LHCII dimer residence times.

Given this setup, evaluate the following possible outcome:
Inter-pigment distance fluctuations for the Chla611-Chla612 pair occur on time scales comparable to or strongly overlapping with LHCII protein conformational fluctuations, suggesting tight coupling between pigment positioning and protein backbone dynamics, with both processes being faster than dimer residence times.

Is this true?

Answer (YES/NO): NO